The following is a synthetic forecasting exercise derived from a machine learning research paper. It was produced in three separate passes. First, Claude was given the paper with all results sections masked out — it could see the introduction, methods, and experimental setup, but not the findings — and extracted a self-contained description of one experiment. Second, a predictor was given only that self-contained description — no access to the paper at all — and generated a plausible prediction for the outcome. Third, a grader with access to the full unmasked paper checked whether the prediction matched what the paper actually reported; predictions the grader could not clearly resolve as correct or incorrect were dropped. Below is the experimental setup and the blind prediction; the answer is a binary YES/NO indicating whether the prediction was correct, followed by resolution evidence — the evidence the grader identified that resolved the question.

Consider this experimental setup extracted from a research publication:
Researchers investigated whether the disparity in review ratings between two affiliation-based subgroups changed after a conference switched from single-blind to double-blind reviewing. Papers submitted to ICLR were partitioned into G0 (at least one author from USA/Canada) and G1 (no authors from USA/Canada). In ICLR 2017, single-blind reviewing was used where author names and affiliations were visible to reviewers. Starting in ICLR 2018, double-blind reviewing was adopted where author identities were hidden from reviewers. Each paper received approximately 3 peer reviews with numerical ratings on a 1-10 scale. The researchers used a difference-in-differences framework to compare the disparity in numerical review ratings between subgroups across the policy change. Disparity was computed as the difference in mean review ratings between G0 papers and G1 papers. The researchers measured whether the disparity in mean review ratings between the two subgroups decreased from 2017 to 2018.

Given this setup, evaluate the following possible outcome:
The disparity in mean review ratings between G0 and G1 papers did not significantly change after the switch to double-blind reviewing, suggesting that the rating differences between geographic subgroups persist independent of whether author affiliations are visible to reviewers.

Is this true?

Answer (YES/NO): NO